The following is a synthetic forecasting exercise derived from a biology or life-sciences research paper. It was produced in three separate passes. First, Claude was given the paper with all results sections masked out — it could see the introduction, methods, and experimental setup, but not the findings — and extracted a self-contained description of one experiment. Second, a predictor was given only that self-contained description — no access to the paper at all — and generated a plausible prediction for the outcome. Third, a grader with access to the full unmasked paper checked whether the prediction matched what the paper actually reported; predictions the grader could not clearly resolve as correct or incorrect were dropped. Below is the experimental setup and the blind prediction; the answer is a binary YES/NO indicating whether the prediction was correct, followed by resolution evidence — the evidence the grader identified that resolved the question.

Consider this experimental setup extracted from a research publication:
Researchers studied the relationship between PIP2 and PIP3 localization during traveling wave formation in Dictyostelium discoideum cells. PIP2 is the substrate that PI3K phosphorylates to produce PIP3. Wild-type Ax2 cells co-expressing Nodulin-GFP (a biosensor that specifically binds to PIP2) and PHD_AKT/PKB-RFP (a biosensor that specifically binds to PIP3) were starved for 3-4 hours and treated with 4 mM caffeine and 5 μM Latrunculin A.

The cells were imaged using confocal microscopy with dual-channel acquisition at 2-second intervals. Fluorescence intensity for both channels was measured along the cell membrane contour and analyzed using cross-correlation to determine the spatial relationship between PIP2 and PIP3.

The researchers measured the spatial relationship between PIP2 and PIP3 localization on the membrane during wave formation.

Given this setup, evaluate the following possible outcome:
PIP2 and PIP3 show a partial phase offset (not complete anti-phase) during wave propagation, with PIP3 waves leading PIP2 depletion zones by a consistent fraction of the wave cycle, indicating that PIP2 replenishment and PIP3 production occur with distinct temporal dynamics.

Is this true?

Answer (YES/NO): NO